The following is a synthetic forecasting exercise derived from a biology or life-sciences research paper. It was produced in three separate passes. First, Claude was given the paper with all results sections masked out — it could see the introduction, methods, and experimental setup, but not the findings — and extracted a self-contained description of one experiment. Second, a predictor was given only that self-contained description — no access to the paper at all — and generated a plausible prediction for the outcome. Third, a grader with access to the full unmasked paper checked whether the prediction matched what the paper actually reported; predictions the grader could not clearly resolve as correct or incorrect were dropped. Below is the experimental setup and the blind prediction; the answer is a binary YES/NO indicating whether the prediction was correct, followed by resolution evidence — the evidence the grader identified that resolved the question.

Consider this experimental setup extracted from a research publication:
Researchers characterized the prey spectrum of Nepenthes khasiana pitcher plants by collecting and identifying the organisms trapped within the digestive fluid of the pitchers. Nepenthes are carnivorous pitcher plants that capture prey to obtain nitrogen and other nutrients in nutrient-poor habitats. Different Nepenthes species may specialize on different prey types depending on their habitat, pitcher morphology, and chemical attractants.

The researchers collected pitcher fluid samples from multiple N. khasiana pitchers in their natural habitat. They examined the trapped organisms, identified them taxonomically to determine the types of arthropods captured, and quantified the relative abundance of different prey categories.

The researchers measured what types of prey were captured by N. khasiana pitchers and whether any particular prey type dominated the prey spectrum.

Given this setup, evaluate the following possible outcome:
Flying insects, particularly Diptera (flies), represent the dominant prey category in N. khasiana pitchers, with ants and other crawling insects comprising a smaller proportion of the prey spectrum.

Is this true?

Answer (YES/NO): NO